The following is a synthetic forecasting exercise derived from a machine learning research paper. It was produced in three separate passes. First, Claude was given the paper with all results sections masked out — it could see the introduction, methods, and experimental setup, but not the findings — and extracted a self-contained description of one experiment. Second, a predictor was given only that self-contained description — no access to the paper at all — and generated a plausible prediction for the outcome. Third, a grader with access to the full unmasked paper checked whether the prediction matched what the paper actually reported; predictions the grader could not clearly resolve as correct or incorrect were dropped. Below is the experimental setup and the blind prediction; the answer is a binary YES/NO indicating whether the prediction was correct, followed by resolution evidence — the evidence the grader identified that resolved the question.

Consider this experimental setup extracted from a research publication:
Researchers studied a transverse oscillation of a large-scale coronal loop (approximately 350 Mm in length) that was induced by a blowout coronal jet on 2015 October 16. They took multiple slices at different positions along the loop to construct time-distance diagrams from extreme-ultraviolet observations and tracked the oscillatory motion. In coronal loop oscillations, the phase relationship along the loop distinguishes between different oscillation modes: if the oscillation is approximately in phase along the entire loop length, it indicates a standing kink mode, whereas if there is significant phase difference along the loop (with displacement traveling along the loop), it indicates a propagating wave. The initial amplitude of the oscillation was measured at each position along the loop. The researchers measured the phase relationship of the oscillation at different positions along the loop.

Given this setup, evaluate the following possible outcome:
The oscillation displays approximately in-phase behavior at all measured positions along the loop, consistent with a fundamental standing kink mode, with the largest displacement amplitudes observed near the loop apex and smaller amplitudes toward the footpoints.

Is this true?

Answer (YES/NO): YES